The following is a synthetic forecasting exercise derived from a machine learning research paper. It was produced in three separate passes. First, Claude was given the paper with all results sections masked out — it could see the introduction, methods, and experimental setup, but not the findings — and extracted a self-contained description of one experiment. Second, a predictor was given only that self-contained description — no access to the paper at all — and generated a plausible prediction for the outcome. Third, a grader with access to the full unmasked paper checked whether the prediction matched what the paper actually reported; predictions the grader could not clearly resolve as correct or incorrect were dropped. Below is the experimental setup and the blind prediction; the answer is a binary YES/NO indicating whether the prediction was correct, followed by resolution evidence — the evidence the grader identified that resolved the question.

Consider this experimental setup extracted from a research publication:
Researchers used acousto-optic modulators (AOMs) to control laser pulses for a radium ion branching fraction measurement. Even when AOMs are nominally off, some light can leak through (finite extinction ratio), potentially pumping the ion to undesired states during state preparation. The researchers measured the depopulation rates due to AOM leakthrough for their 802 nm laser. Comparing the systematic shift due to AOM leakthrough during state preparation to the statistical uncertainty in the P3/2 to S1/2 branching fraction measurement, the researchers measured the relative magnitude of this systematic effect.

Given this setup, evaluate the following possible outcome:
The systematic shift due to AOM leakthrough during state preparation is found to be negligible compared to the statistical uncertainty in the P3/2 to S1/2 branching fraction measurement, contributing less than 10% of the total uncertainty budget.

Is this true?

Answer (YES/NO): YES